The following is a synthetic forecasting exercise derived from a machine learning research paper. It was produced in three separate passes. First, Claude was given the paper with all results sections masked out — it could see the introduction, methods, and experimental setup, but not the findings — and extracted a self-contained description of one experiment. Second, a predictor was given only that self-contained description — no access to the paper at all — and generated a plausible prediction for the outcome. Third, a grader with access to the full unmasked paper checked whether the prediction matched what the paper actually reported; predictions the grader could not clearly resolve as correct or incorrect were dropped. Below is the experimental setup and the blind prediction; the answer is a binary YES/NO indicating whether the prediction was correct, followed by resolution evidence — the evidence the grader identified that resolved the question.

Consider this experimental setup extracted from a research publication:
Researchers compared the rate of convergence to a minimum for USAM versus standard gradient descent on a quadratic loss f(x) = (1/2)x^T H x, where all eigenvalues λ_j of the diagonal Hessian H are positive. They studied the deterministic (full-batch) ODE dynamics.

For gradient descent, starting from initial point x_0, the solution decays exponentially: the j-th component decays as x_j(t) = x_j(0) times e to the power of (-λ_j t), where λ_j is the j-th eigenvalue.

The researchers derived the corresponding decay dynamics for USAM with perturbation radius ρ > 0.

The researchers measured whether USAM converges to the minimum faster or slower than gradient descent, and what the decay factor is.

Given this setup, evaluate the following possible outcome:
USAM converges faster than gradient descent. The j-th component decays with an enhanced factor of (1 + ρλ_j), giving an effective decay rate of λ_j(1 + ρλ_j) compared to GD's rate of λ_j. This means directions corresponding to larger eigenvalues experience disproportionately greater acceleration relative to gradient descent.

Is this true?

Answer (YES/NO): YES